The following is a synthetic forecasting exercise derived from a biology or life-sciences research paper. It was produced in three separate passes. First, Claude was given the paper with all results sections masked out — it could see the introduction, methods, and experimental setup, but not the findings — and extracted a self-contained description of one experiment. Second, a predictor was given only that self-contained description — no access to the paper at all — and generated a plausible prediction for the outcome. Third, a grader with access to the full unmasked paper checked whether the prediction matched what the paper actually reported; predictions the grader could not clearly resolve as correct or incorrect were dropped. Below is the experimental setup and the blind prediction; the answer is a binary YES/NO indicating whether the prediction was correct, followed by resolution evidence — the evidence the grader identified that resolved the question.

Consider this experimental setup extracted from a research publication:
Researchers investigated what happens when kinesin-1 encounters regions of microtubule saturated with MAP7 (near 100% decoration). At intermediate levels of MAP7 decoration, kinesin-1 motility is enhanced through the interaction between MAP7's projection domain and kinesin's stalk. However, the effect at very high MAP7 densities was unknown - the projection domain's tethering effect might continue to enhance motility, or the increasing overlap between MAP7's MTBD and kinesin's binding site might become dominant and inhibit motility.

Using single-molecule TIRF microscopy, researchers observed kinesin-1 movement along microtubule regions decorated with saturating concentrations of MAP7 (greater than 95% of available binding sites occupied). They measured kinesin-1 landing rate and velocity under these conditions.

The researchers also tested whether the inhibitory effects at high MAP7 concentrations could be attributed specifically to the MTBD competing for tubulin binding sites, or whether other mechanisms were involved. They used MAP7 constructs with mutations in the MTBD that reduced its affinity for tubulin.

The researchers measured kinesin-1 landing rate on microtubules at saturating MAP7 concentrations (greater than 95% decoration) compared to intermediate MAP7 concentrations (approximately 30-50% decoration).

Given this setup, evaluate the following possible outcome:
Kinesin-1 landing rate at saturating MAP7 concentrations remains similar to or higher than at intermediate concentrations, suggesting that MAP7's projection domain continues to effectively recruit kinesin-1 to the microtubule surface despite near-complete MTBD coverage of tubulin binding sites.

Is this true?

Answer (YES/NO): NO